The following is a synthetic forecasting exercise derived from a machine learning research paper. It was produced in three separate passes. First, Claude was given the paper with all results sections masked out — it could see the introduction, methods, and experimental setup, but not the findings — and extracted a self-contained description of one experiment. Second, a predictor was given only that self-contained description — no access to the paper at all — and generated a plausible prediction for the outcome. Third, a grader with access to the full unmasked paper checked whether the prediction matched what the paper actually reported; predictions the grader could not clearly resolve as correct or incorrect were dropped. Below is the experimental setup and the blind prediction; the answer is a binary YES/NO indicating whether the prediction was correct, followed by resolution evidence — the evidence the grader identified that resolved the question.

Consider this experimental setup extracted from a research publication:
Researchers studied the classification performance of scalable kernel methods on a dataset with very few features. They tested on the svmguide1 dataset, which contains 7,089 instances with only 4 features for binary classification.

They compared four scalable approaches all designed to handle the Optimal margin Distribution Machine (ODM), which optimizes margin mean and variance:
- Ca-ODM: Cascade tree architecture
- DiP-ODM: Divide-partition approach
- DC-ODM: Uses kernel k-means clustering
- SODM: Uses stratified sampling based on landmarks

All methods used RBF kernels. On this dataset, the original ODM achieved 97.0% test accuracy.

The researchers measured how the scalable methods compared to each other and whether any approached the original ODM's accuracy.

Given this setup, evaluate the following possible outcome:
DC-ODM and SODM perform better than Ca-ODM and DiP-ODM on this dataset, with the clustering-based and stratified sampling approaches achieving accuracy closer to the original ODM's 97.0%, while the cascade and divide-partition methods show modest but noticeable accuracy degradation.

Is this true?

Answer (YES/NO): NO